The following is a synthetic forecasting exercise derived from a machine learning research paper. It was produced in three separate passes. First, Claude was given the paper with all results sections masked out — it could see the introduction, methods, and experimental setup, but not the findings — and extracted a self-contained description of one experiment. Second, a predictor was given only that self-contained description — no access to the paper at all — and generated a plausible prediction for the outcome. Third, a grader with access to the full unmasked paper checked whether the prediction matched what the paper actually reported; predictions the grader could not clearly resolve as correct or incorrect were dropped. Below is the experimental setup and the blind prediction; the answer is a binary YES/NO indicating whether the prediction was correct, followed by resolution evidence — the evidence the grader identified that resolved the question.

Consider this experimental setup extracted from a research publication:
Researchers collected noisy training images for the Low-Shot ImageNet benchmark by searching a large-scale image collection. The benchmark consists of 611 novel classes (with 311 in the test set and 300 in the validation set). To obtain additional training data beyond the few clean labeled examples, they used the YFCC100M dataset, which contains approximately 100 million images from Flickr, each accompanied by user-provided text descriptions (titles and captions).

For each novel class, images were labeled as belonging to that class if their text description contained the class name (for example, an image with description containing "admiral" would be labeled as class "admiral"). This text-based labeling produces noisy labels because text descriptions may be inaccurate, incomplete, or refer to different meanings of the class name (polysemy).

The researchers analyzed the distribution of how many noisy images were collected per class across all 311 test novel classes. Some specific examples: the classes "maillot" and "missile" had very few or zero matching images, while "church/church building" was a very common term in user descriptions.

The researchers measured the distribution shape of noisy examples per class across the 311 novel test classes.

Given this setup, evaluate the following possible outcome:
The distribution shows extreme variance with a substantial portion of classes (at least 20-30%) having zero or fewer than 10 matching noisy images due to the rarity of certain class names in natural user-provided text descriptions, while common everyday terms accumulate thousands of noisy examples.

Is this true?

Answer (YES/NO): NO